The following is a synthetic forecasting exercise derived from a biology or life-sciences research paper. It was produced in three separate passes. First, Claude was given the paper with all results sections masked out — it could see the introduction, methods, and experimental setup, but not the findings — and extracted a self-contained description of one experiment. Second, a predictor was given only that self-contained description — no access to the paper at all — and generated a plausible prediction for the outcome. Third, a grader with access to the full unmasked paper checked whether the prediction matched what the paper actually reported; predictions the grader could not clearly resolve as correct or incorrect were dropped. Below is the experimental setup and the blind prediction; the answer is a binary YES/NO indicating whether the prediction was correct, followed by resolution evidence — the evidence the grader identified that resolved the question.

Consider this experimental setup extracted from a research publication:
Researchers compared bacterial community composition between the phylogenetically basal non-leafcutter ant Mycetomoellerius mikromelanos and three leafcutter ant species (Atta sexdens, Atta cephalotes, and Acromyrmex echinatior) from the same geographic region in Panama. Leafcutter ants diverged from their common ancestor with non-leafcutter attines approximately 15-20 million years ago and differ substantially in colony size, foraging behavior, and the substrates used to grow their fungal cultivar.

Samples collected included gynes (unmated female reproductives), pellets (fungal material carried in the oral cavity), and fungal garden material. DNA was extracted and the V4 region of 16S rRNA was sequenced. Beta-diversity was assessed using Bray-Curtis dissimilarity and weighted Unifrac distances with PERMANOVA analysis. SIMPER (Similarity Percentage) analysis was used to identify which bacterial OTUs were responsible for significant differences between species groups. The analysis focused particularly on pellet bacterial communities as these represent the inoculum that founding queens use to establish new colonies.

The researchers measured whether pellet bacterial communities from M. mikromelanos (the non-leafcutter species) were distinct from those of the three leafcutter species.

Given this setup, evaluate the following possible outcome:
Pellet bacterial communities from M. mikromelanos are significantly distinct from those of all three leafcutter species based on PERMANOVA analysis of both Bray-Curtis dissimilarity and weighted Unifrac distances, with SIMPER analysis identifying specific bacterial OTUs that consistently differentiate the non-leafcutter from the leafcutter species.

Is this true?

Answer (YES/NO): YES